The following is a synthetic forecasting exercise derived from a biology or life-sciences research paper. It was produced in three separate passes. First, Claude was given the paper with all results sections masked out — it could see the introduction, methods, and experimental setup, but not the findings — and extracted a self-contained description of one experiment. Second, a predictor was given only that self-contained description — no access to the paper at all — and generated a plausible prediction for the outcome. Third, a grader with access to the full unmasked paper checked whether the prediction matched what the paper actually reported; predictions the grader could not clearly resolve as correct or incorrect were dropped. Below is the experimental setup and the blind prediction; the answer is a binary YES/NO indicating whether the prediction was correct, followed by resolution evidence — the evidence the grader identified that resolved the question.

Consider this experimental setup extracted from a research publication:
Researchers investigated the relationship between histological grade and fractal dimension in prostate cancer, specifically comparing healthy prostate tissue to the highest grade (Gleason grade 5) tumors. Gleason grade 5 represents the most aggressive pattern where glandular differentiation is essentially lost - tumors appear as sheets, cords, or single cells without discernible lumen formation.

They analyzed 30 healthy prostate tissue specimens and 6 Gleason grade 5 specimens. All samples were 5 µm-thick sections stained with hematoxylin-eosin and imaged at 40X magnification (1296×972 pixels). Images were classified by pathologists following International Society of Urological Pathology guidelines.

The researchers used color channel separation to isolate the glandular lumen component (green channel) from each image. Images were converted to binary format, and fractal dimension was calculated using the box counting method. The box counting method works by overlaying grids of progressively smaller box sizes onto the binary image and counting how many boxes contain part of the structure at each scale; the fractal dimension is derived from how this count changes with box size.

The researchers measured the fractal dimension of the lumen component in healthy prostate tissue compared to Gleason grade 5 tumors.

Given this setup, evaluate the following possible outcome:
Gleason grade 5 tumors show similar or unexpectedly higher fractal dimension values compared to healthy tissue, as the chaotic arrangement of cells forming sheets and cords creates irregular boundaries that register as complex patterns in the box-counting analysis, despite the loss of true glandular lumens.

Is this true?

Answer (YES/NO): NO